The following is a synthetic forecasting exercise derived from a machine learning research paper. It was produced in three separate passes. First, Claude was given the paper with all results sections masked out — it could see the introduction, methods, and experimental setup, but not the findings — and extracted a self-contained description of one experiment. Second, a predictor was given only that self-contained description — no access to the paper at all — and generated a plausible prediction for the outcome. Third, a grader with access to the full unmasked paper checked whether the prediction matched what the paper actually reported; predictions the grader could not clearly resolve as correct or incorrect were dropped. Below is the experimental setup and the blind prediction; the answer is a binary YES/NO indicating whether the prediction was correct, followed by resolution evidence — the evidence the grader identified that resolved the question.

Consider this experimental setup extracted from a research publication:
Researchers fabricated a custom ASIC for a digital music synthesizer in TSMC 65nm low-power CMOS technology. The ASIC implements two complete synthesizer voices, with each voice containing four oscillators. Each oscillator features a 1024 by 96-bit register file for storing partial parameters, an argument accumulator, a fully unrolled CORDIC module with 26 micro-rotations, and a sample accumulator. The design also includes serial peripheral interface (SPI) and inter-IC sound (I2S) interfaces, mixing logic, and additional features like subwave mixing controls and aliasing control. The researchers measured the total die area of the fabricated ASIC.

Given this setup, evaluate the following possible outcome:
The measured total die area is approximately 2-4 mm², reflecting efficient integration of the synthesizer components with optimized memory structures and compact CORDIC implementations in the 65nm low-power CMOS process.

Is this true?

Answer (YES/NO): YES